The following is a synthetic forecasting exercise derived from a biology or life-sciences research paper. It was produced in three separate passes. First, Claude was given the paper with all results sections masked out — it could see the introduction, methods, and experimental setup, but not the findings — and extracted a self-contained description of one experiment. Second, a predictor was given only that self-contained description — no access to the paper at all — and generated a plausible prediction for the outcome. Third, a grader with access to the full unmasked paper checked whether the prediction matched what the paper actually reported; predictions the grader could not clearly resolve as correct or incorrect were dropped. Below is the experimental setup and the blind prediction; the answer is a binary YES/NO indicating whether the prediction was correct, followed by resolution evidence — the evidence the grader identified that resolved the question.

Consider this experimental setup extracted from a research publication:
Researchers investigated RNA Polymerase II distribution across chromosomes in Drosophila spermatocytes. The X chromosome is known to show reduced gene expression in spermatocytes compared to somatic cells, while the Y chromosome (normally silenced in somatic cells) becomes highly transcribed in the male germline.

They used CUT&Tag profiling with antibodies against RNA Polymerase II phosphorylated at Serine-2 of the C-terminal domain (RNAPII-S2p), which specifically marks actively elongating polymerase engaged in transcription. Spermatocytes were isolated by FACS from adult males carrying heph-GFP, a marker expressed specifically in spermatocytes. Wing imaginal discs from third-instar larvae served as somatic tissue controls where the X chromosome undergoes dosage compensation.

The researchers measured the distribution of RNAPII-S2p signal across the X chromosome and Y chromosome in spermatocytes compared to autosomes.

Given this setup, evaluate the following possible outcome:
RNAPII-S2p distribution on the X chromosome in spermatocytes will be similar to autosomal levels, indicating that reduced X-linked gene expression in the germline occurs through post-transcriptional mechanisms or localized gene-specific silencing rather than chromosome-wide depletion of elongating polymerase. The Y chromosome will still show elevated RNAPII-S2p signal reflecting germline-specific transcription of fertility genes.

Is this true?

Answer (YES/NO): YES